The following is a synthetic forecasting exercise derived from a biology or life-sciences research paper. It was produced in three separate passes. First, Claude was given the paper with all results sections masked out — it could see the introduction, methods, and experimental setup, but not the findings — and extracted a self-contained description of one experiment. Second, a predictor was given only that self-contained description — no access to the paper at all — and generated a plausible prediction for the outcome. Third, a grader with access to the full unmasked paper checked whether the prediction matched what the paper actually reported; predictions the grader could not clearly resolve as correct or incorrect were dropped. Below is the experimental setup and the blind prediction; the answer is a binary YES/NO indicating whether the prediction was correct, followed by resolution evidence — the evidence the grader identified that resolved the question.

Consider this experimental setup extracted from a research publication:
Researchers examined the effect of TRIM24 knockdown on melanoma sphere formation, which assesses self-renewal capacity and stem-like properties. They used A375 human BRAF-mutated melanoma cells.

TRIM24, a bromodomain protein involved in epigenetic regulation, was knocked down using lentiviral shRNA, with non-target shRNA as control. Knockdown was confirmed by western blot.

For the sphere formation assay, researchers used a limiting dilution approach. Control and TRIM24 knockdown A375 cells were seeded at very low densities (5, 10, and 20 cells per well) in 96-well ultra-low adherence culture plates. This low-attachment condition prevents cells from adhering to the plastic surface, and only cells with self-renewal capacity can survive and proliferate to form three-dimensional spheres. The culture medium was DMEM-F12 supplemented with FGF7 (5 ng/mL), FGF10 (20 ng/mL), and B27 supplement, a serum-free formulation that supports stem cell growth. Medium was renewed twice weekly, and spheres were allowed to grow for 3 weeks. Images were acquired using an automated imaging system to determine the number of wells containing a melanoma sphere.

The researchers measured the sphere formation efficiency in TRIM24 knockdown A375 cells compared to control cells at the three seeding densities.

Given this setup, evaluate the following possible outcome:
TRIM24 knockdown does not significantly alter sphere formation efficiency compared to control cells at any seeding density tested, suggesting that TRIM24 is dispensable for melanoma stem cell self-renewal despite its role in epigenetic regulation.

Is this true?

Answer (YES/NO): NO